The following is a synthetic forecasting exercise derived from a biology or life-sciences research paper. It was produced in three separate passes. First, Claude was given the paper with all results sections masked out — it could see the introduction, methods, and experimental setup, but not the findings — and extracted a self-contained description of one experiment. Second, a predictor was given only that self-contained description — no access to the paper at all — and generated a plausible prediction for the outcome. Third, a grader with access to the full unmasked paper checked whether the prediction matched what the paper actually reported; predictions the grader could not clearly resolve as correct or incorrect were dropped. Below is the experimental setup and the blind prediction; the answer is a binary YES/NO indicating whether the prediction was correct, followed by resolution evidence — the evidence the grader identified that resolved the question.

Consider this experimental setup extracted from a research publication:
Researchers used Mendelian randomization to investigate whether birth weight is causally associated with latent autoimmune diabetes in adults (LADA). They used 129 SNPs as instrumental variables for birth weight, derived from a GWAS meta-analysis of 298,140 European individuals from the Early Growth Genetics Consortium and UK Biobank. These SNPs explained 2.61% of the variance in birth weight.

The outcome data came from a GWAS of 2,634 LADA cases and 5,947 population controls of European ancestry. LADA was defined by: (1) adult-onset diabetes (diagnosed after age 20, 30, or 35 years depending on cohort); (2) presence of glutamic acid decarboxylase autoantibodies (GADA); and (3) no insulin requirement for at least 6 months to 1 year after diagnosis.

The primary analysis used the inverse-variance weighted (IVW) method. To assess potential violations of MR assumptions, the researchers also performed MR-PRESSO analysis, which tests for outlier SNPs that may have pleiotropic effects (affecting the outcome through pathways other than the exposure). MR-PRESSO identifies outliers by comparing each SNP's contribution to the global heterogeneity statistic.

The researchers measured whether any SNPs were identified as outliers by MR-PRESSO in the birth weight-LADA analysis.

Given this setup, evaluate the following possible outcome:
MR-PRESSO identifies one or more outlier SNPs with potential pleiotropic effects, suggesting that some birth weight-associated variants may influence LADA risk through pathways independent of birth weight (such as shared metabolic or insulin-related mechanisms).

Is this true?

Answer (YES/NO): YES